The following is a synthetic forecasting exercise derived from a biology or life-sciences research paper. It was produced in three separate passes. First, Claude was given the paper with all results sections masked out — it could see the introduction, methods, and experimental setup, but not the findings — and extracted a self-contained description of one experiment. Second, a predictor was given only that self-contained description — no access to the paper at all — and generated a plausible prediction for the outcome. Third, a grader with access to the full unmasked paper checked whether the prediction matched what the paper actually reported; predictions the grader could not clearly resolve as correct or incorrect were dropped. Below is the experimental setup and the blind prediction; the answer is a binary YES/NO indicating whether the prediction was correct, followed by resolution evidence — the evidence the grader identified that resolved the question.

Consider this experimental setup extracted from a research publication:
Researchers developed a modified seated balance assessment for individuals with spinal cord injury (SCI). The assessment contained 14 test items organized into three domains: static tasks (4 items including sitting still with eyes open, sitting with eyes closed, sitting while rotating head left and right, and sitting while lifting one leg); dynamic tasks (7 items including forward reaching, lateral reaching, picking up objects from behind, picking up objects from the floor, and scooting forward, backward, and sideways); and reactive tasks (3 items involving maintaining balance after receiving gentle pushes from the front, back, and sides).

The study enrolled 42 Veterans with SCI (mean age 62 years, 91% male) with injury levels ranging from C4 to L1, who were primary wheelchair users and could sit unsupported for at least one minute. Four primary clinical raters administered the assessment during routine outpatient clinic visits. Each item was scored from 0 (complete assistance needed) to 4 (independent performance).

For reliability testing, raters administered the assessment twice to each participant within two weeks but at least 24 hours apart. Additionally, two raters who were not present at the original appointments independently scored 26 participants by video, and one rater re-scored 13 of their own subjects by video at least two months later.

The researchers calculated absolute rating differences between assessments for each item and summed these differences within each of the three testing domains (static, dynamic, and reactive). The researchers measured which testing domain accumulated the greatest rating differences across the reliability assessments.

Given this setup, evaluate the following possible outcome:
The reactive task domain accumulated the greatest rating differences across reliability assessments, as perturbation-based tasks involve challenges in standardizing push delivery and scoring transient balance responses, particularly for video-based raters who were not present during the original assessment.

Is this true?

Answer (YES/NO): NO